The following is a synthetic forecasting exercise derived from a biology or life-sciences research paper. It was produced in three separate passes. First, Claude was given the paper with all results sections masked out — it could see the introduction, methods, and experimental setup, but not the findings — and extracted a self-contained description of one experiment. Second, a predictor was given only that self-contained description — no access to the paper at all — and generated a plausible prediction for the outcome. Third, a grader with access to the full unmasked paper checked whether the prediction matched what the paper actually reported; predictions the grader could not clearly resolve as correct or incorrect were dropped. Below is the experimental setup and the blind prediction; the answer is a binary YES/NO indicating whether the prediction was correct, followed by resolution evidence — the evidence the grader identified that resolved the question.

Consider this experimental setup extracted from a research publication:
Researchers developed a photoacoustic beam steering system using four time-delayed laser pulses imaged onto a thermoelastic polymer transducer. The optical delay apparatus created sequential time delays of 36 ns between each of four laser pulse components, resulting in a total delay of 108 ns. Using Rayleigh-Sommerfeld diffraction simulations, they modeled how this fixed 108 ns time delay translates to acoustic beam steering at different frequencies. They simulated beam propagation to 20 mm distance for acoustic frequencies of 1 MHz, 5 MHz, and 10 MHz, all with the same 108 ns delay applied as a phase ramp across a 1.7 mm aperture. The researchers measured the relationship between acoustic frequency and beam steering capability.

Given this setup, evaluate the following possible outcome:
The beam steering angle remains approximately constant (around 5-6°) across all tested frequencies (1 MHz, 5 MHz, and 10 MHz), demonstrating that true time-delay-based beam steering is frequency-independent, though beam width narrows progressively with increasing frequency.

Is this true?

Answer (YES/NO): NO